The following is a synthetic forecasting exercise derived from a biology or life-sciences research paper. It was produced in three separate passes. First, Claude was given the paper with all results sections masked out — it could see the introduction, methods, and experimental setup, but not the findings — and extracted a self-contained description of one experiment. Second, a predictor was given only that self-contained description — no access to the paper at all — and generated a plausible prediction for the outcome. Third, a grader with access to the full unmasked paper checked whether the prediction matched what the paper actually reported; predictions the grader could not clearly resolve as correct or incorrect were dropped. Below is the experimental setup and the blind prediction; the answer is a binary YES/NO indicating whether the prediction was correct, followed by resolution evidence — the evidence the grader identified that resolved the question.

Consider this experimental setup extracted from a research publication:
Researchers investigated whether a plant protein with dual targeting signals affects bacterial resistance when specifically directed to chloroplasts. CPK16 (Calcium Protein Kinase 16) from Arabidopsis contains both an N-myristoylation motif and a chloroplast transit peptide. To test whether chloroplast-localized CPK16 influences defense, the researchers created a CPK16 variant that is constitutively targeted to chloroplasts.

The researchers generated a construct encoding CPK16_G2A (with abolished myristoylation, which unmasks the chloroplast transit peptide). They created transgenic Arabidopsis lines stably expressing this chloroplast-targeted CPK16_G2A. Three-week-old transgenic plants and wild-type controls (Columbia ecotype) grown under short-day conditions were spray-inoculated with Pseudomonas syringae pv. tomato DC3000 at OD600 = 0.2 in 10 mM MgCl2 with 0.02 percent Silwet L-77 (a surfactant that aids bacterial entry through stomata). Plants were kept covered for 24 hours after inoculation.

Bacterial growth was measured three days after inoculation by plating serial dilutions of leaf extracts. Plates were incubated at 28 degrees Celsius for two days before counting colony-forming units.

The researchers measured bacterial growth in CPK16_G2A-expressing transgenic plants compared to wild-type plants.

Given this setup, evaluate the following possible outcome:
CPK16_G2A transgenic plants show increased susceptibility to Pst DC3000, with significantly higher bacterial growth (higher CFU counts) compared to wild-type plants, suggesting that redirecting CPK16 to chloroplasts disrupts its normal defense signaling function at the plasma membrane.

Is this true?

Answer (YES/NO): NO